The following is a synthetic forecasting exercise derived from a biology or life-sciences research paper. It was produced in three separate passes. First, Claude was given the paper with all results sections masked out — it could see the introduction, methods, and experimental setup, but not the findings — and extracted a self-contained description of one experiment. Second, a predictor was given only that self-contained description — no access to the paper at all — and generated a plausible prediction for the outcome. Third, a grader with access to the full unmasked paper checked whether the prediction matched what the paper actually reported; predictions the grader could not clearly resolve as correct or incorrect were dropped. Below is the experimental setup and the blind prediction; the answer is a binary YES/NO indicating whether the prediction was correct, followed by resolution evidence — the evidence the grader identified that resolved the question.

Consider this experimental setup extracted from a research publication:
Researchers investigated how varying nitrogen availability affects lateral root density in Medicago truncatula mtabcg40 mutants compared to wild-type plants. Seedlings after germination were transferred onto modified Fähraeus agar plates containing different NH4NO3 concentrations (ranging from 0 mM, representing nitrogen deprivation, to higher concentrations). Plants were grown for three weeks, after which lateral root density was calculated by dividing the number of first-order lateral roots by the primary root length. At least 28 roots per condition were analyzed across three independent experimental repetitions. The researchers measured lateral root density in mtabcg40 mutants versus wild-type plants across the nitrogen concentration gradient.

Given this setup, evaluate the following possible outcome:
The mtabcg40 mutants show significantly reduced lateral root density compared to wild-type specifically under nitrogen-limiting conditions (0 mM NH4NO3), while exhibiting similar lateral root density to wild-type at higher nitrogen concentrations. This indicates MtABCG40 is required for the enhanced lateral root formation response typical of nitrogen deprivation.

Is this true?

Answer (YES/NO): NO